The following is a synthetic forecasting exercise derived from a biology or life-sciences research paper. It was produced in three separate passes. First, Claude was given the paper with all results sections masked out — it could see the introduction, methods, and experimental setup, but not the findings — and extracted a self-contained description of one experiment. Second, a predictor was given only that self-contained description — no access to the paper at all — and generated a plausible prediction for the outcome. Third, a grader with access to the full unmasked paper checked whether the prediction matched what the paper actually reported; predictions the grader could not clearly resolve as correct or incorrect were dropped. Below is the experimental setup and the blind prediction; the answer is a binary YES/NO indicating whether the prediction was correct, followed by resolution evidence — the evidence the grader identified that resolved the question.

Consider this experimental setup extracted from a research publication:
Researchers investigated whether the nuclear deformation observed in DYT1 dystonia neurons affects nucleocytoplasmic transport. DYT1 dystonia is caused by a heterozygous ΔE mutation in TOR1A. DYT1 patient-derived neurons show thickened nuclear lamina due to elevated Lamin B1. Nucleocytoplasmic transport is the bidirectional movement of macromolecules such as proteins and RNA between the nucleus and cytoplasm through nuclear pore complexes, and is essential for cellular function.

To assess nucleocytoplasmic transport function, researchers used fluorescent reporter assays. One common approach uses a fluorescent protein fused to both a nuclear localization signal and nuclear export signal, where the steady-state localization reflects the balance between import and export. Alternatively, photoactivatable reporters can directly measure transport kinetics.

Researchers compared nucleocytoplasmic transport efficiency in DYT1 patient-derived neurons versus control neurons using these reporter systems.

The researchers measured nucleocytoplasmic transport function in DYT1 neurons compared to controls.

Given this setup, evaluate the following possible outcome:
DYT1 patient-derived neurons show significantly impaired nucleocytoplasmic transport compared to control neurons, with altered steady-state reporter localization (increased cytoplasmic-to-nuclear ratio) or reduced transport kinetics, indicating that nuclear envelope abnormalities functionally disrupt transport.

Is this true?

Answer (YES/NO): YES